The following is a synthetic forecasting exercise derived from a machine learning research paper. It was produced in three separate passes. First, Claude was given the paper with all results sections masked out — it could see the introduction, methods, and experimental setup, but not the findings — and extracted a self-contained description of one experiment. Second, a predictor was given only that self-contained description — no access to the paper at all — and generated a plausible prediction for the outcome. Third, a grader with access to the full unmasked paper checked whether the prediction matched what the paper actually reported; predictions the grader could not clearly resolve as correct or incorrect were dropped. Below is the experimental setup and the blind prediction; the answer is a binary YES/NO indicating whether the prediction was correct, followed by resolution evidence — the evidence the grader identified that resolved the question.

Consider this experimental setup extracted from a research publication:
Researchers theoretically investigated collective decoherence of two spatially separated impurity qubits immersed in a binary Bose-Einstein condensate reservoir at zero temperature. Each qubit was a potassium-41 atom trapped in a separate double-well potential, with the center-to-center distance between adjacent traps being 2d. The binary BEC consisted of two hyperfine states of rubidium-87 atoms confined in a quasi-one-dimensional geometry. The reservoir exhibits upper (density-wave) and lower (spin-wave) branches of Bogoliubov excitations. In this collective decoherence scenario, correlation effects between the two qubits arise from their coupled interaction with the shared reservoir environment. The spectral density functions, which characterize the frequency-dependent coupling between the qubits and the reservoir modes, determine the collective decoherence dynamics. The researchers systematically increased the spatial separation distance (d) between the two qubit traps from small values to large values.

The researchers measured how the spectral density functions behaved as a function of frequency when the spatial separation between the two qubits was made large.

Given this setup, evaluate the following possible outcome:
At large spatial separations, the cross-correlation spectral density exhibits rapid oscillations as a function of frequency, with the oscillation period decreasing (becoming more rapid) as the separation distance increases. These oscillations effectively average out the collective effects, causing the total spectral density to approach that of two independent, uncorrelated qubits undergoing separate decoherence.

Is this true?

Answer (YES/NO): NO